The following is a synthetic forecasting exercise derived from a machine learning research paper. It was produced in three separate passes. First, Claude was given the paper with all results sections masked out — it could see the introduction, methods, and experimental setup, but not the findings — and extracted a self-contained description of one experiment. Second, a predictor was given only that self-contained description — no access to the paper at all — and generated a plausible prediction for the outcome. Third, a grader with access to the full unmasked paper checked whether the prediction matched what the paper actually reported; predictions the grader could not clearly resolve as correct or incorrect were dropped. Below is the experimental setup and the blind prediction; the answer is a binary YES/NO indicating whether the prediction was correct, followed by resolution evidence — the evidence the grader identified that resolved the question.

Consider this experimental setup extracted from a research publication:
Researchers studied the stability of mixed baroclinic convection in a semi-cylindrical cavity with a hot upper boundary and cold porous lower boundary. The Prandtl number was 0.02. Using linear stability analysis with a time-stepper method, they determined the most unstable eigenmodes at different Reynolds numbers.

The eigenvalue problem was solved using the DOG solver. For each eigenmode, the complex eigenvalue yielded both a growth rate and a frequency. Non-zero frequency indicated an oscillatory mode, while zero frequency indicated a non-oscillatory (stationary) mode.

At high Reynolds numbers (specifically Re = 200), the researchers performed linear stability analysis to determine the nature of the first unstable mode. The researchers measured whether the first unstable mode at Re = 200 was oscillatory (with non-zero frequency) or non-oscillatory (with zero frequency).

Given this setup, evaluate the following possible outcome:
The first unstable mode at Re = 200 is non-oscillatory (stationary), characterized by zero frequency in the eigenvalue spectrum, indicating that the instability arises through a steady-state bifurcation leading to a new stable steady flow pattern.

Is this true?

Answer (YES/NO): YES